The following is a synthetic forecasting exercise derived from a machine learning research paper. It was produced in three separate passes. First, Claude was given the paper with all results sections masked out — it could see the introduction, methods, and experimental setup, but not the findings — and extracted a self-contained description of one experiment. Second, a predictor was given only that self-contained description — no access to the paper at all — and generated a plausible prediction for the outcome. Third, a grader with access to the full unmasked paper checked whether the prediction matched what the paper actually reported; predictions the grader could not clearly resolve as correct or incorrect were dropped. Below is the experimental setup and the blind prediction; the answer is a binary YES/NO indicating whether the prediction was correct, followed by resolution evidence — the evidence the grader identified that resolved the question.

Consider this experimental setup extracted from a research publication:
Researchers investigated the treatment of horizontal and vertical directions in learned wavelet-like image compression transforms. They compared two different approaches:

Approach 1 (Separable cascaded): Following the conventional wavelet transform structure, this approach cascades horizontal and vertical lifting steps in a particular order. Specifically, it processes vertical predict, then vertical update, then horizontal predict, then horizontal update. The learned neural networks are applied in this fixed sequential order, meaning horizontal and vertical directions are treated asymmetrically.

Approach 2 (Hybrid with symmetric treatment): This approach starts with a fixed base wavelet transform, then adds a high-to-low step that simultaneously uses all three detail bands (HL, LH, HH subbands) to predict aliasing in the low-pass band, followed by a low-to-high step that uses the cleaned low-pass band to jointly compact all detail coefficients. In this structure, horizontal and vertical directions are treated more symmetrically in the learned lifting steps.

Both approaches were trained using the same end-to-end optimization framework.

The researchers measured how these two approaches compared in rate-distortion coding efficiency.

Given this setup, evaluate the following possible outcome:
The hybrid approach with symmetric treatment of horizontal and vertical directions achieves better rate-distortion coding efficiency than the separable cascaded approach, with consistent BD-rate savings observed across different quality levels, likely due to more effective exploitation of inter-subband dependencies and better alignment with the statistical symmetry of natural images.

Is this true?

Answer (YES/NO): YES